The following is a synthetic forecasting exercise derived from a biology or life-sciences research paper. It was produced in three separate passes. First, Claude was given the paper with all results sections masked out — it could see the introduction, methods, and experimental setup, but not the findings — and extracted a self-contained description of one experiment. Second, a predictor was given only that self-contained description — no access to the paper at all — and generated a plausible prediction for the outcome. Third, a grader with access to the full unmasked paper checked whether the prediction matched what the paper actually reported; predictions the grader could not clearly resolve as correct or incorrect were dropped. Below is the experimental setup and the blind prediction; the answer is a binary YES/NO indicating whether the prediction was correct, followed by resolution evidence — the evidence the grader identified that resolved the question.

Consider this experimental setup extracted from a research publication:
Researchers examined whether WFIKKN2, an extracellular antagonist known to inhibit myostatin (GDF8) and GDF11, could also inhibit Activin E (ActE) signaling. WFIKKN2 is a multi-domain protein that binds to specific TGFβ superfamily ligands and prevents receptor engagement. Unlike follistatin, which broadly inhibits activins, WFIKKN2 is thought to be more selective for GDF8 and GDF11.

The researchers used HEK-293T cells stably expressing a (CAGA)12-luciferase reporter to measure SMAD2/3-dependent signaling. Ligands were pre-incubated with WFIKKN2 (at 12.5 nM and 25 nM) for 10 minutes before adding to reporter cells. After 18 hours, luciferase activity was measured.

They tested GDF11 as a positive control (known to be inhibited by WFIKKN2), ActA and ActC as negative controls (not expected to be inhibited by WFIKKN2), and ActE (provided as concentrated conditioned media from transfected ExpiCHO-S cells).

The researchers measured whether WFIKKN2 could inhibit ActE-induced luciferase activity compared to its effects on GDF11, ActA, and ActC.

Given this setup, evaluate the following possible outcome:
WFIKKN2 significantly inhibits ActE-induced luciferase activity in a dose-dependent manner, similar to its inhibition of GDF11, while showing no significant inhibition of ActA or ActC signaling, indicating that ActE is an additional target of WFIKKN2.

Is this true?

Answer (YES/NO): NO